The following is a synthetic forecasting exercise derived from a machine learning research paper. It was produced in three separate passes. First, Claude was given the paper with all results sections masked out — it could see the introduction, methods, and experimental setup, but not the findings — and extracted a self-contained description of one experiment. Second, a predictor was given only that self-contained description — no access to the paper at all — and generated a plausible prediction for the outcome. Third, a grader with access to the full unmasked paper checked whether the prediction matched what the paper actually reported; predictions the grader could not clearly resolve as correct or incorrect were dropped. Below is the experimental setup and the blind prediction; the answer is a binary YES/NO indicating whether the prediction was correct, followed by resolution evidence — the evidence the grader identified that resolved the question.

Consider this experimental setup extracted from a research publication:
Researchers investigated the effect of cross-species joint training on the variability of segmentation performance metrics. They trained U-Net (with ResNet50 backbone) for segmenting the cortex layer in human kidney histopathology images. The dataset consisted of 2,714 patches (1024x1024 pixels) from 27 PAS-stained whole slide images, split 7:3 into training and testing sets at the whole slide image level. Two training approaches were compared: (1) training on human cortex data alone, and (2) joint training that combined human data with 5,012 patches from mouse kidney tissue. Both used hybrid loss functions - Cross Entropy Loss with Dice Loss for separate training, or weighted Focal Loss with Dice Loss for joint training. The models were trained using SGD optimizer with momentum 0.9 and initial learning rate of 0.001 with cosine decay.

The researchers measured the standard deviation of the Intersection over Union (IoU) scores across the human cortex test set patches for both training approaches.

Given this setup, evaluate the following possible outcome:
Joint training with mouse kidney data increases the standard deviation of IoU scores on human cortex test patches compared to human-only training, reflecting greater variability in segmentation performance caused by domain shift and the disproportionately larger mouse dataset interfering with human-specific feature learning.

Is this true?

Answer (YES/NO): NO